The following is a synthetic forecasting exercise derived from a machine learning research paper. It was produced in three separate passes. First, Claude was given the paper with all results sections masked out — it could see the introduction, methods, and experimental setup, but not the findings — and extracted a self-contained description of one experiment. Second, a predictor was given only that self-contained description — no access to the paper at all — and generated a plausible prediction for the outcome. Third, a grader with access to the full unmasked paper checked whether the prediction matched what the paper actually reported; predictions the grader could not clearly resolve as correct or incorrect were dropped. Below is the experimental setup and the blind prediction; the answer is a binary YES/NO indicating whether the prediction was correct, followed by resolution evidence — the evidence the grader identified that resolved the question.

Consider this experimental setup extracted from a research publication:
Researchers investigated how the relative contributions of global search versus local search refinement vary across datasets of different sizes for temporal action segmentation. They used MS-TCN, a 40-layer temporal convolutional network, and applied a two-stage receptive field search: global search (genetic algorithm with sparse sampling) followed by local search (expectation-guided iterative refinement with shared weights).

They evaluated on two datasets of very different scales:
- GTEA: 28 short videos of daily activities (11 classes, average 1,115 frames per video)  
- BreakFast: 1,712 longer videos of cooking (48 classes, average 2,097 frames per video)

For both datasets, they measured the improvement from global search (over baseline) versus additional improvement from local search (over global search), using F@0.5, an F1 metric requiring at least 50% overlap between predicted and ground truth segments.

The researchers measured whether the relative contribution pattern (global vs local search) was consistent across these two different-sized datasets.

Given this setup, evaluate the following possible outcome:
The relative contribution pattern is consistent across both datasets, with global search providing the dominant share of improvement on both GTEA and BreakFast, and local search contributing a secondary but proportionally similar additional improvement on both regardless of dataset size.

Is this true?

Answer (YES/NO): NO